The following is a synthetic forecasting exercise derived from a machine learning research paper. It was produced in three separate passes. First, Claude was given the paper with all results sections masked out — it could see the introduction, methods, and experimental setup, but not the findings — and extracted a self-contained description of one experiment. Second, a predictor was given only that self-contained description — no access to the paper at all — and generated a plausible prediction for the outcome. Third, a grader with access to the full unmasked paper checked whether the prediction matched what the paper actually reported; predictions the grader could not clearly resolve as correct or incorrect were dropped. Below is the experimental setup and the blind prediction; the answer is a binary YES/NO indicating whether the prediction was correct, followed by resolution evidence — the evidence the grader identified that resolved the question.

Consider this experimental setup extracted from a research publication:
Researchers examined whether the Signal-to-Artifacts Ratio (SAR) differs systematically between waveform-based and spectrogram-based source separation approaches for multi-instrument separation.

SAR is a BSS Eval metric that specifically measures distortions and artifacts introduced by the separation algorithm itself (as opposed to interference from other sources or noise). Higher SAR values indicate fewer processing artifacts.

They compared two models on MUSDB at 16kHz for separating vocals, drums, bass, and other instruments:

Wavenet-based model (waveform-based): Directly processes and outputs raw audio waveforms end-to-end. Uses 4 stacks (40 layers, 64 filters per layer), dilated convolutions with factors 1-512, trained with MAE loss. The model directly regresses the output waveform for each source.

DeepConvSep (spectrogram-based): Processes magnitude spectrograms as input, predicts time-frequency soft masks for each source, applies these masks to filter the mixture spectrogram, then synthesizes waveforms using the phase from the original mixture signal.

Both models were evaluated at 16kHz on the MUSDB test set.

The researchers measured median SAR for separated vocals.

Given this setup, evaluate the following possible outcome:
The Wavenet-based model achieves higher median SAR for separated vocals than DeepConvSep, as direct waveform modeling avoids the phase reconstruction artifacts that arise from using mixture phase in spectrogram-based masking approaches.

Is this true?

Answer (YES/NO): NO